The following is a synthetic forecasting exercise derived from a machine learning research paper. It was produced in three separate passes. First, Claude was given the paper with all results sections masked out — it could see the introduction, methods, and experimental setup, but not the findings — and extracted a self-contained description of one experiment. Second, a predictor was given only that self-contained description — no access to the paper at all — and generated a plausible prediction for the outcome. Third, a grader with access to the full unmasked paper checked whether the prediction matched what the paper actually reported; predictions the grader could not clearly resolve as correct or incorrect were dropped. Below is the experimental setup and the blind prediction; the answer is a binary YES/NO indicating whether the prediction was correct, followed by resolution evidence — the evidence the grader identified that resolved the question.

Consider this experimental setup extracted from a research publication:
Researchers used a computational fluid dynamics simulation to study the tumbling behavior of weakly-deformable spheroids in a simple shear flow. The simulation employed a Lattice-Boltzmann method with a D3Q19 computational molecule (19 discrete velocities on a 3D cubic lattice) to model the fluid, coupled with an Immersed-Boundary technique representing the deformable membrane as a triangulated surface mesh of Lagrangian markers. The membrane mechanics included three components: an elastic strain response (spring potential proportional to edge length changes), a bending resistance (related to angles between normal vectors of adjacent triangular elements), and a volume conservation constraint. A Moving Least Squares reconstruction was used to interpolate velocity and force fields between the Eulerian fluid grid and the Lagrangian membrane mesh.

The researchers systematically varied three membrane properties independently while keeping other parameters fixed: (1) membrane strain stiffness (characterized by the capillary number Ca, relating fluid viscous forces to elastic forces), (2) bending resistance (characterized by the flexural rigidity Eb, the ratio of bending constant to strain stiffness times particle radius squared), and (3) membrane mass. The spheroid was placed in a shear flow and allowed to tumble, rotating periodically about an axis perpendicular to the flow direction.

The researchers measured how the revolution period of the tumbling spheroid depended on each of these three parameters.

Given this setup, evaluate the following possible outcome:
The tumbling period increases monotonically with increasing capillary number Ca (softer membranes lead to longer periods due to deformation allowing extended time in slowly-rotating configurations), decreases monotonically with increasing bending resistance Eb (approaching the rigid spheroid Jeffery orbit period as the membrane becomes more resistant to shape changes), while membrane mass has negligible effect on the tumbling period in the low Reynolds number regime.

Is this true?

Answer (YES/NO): NO